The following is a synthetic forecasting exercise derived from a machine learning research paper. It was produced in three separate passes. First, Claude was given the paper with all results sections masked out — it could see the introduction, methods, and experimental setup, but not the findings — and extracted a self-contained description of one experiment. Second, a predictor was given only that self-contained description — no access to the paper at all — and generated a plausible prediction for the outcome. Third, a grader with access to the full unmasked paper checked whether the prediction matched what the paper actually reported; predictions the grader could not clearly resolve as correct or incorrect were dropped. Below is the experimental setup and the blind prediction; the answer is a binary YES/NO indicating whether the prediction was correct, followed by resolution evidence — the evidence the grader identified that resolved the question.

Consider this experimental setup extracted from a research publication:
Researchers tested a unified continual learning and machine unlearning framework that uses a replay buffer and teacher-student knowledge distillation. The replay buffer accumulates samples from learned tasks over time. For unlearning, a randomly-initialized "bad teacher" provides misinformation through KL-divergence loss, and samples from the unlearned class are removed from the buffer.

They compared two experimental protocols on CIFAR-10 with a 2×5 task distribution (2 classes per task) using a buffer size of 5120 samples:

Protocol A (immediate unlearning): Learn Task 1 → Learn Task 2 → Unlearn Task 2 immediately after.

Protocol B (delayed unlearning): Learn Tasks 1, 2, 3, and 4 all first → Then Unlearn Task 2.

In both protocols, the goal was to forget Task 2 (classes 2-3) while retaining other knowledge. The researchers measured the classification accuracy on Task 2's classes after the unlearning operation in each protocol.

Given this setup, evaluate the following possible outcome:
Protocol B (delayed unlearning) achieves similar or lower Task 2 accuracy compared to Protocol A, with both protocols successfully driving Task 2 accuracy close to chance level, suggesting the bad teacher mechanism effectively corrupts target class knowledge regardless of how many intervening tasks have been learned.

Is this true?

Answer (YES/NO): NO